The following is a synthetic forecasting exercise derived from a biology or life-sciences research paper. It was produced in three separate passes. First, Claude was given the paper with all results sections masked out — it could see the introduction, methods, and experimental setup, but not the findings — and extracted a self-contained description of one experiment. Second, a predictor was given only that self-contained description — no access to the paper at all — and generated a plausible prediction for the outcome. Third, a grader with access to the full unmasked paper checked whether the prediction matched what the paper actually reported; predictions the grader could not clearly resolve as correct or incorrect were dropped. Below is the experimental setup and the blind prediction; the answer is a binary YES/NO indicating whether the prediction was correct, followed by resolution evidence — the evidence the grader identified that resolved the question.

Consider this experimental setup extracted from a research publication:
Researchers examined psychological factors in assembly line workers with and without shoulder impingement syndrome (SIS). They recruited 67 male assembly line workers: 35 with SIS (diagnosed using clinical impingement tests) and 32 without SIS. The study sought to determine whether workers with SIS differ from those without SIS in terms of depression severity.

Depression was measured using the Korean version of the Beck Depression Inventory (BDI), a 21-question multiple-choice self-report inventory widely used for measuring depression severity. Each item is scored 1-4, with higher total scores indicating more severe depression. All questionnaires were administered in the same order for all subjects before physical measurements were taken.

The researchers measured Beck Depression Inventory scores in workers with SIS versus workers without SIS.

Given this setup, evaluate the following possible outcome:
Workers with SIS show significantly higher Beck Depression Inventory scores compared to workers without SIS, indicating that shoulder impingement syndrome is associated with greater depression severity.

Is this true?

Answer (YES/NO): NO